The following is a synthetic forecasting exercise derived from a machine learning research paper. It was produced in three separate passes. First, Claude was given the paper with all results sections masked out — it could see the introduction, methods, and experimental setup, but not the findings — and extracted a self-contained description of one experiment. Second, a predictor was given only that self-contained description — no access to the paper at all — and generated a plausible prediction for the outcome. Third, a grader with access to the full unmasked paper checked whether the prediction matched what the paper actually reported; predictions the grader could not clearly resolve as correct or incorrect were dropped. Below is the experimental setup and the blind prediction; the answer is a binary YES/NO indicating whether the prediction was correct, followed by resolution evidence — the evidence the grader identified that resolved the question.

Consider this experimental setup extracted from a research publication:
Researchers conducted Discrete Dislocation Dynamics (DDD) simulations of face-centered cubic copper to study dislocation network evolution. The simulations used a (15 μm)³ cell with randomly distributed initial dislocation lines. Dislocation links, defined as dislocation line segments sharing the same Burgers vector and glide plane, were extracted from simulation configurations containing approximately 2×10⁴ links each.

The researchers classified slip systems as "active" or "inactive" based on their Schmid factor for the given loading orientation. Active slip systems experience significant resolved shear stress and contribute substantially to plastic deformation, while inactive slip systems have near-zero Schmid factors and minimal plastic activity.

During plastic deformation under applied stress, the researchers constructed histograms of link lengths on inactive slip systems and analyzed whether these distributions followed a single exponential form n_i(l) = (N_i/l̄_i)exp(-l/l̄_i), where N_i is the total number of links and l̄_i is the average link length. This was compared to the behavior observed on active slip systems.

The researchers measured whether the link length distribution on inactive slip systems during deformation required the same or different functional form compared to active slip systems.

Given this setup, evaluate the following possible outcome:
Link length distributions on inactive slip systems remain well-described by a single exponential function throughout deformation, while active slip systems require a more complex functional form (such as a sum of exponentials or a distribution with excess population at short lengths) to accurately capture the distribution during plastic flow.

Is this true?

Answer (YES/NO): YES